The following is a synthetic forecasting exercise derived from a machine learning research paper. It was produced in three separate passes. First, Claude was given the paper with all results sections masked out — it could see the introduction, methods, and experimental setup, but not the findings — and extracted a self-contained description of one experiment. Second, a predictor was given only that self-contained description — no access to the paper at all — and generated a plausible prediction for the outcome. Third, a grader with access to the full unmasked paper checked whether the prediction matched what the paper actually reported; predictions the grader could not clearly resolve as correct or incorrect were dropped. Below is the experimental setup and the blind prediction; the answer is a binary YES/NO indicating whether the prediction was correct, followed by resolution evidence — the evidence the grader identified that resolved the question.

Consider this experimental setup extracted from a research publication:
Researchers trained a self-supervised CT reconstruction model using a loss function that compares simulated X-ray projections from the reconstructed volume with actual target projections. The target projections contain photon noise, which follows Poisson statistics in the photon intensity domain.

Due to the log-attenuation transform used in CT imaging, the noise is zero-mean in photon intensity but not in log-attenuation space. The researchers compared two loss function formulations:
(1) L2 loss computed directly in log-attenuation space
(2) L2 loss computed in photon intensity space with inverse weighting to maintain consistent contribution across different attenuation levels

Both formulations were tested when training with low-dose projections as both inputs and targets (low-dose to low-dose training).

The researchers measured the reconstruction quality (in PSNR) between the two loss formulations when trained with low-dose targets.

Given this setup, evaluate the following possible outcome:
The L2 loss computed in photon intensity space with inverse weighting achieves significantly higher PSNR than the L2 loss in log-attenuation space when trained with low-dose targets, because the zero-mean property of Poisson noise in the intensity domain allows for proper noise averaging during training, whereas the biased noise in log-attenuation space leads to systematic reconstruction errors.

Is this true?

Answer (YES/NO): YES